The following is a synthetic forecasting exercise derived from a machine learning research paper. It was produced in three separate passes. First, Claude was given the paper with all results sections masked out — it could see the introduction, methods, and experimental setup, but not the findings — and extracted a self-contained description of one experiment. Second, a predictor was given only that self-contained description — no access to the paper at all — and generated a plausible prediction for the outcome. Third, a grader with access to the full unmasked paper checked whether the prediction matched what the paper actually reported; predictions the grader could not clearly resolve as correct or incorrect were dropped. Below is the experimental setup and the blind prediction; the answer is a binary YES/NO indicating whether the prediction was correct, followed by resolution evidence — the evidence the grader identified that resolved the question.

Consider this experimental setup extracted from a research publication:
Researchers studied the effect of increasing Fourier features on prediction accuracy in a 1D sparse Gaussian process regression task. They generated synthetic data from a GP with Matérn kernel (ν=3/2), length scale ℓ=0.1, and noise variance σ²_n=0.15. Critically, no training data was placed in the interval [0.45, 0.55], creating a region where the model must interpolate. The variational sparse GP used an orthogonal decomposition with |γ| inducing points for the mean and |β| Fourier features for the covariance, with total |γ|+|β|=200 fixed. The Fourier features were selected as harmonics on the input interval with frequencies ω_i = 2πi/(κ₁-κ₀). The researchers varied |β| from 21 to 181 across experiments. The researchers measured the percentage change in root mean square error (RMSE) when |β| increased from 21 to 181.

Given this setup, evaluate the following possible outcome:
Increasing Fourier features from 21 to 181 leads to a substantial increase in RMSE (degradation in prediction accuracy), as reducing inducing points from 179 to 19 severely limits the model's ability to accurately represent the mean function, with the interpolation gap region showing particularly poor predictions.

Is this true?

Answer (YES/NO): NO